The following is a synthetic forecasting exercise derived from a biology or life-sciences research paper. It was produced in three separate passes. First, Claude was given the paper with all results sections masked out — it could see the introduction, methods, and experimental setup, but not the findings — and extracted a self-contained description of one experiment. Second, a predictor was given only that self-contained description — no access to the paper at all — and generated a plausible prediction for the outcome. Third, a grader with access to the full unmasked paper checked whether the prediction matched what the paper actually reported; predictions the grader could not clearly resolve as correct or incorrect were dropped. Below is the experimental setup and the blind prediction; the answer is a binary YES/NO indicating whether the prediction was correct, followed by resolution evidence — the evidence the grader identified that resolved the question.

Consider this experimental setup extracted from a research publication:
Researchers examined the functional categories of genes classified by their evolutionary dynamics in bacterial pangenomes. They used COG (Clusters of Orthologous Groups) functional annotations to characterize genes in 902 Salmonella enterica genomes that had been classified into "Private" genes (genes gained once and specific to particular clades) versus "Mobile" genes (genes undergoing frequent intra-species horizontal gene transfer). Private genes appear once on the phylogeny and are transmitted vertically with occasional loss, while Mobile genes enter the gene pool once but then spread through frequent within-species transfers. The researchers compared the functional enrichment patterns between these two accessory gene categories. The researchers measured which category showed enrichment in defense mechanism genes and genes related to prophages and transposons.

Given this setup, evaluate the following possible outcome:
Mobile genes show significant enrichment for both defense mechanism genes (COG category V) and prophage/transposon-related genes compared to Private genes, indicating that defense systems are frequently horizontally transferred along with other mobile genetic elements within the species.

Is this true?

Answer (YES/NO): NO